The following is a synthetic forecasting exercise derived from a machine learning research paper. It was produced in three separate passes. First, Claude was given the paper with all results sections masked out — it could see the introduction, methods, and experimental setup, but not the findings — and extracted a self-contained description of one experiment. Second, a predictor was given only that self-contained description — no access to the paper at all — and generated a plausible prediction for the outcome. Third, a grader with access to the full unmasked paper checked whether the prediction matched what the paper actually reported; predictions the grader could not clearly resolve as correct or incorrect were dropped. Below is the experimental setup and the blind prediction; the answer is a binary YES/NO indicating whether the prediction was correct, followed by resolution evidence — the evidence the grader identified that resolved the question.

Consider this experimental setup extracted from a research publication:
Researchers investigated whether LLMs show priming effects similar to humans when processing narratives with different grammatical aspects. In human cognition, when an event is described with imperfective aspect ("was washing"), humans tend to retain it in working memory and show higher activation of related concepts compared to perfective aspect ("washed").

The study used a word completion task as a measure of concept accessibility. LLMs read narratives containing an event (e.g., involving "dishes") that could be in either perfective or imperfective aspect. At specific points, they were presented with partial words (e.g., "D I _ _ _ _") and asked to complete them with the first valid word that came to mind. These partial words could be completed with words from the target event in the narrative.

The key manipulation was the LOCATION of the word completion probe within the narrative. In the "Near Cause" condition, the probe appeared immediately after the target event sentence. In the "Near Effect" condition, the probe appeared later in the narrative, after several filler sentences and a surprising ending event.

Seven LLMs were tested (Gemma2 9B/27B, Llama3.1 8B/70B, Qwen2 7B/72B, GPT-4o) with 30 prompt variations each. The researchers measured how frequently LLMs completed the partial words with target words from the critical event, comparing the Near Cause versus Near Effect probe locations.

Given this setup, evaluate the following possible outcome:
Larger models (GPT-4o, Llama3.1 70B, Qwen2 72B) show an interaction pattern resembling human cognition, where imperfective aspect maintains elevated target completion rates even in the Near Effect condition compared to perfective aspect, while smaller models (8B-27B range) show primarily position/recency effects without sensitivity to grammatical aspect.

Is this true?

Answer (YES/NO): NO